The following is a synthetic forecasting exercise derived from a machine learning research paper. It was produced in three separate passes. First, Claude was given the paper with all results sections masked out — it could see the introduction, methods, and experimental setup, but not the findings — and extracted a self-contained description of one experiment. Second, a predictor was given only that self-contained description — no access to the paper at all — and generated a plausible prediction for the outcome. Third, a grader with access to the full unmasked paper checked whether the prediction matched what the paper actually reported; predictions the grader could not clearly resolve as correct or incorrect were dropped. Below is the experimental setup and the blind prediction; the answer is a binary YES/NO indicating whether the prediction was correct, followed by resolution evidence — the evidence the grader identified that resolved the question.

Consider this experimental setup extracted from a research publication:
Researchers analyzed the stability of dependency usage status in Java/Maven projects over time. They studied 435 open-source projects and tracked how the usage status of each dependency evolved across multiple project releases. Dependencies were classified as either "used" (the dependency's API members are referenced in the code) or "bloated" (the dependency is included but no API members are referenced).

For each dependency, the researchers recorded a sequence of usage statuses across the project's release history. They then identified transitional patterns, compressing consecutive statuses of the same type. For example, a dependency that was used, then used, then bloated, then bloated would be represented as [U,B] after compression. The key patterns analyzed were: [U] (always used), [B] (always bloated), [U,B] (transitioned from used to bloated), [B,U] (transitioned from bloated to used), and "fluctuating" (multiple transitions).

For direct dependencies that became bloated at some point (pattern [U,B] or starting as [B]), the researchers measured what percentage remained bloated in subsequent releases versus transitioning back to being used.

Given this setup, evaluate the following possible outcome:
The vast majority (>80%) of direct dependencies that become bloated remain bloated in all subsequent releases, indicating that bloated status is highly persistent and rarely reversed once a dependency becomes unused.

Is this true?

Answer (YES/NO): YES